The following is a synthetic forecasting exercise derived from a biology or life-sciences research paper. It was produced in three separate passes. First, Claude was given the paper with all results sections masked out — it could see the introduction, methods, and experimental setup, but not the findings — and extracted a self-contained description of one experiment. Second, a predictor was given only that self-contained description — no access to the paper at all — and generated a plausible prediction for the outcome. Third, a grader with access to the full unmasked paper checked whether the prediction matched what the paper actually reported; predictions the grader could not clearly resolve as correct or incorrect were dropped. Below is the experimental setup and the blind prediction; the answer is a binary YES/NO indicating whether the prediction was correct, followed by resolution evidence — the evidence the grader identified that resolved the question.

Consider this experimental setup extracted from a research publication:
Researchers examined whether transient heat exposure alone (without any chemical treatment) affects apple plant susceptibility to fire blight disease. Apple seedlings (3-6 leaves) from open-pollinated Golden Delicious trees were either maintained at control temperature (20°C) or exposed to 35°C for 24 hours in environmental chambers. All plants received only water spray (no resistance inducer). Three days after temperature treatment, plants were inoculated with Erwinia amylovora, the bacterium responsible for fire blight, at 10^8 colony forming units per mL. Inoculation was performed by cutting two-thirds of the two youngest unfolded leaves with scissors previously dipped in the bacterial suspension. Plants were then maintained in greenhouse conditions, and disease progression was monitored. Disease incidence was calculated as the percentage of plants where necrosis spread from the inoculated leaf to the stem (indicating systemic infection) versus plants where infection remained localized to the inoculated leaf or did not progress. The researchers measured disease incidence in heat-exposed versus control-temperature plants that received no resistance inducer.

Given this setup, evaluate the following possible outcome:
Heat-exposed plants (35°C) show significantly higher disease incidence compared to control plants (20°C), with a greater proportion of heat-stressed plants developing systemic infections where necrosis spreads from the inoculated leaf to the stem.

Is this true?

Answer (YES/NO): NO